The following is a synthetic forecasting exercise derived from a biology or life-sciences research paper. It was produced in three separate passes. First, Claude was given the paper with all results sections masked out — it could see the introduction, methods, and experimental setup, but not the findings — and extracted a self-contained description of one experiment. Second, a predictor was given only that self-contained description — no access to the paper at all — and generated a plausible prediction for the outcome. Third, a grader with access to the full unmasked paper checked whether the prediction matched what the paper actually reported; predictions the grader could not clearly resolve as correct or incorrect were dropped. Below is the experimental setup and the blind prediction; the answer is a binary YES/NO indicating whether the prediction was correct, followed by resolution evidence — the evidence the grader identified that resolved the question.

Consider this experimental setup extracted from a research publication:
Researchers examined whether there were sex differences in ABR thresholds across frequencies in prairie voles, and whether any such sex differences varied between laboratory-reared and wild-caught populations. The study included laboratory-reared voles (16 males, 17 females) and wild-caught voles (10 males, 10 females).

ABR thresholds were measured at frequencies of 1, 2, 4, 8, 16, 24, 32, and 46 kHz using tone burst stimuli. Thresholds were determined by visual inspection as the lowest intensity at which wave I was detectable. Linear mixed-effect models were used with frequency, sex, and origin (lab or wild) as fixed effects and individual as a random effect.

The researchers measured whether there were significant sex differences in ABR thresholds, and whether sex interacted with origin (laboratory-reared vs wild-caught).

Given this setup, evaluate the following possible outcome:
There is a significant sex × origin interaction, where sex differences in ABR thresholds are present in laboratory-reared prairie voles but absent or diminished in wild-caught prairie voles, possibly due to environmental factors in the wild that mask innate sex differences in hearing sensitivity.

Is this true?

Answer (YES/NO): NO